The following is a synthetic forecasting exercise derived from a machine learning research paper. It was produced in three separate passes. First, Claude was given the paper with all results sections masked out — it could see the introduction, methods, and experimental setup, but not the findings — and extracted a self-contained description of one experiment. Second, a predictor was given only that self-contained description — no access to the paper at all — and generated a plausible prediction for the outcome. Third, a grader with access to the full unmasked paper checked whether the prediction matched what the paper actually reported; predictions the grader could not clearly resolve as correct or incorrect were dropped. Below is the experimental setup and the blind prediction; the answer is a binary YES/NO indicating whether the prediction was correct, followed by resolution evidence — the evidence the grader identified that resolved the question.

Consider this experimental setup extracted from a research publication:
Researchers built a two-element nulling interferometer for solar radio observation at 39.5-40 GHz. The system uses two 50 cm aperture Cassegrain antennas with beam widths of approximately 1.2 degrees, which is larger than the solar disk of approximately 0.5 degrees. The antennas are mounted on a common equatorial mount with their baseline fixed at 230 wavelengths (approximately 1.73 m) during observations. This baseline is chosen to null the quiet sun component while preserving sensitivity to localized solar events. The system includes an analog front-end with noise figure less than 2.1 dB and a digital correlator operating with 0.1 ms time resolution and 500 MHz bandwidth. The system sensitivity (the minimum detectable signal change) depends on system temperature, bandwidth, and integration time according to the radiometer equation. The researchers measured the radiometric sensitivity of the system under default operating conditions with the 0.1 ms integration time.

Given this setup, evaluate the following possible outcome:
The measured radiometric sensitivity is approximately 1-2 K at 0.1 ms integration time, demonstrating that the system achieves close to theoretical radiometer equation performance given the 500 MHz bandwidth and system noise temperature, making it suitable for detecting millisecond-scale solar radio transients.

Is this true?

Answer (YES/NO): NO